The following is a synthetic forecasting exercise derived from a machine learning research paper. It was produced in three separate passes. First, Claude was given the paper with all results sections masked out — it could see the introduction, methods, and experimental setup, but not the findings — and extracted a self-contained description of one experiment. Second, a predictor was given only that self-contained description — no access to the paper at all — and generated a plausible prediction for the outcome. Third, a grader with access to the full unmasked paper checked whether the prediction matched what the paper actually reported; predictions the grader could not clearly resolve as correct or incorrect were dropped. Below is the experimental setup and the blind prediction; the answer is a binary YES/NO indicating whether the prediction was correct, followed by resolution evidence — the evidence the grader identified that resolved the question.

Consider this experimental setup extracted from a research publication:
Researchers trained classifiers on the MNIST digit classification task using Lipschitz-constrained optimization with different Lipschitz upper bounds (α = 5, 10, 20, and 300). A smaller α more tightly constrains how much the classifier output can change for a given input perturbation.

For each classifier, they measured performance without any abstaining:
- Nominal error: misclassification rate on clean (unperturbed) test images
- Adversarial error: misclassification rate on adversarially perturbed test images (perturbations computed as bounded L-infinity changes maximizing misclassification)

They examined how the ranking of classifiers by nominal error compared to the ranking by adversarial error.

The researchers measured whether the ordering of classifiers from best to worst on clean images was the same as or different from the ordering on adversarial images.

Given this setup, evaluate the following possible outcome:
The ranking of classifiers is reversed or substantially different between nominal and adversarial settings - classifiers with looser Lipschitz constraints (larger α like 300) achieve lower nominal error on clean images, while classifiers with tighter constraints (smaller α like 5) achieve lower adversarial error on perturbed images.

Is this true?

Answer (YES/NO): YES